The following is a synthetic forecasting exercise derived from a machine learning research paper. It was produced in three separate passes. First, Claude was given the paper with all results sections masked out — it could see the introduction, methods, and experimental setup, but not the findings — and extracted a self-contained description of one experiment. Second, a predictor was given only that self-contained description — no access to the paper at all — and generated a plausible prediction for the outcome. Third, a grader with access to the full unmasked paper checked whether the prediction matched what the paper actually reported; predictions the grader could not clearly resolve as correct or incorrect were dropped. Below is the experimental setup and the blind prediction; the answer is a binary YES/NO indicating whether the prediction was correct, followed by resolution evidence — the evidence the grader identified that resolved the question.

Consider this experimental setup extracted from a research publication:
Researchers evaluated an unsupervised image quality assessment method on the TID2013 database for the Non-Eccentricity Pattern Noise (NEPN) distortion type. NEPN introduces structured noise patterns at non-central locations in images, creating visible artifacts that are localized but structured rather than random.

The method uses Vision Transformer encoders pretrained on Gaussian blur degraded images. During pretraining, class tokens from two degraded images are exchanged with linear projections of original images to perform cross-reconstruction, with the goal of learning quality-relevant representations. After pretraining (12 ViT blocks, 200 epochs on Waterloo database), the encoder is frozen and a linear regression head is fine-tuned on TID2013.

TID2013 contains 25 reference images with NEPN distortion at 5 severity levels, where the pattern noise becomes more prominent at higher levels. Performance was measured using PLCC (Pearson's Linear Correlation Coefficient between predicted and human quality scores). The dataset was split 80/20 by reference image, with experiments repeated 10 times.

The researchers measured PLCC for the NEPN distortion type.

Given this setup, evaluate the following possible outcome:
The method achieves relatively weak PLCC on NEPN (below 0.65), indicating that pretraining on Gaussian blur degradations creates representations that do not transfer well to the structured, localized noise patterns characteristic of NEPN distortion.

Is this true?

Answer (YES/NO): YES